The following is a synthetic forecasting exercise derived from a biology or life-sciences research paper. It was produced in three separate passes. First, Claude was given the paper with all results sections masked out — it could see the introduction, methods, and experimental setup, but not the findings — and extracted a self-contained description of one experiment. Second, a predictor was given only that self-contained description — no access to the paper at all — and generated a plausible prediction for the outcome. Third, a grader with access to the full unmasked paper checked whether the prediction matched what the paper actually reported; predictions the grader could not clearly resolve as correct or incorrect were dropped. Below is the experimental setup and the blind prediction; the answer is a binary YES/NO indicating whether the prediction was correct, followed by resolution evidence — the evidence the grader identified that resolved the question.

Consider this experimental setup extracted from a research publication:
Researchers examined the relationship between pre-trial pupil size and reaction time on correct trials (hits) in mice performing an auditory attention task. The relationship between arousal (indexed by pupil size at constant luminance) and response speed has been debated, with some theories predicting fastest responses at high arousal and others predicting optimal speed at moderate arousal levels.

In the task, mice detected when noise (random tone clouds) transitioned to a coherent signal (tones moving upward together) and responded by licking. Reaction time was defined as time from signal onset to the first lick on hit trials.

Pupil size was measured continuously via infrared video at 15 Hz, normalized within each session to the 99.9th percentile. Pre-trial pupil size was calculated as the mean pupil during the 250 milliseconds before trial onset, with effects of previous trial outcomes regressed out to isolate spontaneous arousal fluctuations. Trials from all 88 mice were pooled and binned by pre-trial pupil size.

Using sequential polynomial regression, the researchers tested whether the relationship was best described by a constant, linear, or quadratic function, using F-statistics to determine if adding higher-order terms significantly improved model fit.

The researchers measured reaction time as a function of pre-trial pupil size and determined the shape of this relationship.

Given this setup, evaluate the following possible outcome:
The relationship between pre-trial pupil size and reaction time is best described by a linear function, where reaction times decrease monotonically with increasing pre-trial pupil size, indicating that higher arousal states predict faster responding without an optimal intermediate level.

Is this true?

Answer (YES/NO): NO